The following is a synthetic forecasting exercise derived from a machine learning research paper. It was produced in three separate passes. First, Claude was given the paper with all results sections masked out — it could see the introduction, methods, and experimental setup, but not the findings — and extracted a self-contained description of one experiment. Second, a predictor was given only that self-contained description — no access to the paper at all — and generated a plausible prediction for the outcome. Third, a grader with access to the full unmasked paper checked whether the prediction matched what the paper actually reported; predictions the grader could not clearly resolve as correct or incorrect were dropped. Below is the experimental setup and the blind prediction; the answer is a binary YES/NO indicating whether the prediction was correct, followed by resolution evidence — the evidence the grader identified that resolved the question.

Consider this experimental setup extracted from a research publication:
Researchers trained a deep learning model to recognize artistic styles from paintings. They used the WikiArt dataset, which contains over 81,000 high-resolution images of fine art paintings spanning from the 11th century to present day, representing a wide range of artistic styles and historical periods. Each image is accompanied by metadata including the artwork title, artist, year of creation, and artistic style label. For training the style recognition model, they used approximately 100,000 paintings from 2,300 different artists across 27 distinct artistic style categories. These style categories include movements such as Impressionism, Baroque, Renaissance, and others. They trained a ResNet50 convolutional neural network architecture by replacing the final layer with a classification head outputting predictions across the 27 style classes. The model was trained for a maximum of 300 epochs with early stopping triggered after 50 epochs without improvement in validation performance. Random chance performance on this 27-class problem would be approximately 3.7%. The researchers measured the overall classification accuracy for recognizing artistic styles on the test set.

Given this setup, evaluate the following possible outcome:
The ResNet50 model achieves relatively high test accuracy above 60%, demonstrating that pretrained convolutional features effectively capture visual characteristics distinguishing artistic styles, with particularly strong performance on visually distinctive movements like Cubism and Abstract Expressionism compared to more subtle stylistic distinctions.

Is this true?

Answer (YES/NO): NO